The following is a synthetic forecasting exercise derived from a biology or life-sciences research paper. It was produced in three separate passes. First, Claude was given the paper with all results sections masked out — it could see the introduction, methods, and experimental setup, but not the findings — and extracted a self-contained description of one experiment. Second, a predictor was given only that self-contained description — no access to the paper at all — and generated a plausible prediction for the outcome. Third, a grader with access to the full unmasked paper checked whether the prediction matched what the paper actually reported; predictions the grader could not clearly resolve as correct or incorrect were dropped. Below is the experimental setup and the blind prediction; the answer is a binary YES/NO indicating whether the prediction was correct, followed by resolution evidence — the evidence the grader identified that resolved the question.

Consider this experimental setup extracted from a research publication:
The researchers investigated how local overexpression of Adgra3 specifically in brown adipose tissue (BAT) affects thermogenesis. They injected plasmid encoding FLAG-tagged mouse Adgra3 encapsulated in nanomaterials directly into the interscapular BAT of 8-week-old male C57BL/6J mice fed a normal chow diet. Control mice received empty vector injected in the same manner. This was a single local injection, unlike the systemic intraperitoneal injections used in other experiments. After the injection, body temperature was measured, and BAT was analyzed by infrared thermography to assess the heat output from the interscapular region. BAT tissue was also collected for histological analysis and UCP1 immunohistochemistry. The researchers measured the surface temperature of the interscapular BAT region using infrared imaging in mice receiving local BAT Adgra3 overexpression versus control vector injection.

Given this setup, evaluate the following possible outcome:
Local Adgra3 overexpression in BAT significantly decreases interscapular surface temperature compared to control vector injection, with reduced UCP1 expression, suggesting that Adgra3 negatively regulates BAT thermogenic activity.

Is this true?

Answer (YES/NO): NO